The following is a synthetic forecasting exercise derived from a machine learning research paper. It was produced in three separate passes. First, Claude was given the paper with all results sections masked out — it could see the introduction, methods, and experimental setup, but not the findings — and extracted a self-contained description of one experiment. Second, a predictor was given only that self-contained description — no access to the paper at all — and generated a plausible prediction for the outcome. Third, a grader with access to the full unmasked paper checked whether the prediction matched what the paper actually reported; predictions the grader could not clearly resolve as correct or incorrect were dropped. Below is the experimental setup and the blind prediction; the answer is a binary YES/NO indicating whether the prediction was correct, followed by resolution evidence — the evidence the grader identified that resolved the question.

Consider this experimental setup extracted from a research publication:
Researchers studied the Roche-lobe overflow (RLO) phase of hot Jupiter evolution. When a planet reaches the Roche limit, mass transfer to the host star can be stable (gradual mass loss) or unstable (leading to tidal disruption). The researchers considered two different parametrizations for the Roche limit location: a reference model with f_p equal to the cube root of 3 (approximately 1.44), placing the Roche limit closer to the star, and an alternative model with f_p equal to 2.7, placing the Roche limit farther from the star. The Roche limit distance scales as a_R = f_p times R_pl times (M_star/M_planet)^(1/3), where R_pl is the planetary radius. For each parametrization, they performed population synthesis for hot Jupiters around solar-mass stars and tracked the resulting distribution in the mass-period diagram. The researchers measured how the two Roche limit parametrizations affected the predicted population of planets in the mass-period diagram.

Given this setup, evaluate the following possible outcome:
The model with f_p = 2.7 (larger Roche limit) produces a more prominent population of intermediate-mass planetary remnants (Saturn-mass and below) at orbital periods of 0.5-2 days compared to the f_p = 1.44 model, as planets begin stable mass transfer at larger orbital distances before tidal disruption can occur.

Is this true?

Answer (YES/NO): NO